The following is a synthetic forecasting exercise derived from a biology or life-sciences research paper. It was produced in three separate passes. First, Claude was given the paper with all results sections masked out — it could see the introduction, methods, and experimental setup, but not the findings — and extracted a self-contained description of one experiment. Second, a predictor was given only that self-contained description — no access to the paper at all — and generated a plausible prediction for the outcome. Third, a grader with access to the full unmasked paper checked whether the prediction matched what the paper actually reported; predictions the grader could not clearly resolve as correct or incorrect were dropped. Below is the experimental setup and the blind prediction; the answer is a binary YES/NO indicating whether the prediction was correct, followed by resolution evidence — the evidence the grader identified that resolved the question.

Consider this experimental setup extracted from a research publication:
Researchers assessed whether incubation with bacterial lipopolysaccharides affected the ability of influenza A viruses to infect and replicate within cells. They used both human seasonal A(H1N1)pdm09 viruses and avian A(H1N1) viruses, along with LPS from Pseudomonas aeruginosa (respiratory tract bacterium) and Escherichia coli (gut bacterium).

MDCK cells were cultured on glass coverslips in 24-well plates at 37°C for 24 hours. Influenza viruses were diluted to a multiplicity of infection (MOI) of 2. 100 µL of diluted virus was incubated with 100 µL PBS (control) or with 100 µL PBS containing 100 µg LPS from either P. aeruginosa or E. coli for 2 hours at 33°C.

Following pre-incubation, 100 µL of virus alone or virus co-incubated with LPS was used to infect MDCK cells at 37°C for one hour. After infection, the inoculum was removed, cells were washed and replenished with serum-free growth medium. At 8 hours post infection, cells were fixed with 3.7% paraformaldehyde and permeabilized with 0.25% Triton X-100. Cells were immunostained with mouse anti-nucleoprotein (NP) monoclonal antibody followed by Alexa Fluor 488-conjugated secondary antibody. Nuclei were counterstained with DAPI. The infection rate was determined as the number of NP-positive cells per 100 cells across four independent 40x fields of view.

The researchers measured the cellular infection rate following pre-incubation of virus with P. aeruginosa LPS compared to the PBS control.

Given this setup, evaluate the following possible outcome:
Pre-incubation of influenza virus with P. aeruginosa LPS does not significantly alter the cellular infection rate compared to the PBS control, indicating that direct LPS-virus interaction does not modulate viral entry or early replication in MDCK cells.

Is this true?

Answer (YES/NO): NO